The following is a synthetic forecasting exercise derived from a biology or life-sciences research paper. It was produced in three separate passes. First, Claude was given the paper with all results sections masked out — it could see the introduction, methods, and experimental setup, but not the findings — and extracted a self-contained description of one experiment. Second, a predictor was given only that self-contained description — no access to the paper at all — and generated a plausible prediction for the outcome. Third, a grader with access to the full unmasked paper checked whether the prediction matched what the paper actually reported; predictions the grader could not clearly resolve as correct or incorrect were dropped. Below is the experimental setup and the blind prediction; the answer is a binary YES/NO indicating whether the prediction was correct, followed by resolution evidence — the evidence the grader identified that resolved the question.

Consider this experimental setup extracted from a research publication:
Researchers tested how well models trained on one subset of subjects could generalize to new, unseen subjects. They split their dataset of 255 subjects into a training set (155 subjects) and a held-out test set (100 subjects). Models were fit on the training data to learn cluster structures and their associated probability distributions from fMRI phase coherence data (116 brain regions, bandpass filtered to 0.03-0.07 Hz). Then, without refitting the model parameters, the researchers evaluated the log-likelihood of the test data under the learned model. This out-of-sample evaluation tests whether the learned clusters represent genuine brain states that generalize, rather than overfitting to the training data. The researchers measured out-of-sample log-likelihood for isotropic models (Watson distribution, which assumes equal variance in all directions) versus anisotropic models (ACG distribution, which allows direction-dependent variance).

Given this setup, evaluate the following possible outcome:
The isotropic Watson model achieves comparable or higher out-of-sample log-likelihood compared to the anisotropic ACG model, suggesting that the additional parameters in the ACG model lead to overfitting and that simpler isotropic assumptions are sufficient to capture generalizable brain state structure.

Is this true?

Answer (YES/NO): NO